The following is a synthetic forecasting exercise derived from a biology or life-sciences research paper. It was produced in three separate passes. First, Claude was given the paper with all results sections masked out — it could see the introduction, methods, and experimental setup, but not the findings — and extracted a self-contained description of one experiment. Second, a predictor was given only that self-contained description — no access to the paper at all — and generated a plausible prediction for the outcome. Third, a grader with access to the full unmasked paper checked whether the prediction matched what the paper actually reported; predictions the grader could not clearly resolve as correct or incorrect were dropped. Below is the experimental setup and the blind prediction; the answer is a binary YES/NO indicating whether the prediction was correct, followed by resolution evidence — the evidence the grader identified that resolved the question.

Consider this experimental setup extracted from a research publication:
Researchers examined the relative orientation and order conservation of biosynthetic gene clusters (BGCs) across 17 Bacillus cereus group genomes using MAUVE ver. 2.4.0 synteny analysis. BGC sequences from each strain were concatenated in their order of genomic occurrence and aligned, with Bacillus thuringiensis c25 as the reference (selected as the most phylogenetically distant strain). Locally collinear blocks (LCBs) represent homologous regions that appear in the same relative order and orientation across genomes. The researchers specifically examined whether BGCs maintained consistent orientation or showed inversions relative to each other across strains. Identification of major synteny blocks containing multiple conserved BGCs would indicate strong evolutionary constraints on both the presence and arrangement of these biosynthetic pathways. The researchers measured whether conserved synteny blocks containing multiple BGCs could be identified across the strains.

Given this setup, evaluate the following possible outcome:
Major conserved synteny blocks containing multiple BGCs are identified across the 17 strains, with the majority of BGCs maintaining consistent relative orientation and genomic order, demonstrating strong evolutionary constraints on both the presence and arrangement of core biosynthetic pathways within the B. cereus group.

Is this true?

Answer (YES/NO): YES